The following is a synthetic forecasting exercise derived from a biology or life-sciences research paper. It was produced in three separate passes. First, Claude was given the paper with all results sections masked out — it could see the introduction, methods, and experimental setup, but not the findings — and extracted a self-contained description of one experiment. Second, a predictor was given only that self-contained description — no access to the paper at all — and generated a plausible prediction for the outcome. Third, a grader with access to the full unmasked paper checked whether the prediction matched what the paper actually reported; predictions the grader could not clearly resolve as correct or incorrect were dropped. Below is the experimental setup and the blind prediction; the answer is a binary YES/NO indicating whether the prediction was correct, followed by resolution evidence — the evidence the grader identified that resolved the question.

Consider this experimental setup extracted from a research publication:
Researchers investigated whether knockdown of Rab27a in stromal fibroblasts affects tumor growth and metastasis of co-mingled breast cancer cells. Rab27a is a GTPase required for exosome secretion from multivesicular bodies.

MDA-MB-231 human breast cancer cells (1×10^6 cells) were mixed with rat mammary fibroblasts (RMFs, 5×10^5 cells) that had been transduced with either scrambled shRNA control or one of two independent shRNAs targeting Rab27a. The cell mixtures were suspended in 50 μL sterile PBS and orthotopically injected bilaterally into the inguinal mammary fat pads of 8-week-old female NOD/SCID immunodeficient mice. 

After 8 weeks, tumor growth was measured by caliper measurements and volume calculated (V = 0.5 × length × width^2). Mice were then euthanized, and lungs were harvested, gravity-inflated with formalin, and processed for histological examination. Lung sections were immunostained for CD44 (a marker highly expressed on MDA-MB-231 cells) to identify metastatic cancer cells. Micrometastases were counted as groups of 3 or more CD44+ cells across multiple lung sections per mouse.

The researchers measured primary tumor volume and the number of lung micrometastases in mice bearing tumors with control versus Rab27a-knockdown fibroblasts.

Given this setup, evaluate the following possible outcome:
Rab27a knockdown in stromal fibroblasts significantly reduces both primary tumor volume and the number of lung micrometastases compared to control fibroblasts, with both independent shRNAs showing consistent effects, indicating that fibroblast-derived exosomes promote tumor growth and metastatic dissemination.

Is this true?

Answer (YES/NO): YES